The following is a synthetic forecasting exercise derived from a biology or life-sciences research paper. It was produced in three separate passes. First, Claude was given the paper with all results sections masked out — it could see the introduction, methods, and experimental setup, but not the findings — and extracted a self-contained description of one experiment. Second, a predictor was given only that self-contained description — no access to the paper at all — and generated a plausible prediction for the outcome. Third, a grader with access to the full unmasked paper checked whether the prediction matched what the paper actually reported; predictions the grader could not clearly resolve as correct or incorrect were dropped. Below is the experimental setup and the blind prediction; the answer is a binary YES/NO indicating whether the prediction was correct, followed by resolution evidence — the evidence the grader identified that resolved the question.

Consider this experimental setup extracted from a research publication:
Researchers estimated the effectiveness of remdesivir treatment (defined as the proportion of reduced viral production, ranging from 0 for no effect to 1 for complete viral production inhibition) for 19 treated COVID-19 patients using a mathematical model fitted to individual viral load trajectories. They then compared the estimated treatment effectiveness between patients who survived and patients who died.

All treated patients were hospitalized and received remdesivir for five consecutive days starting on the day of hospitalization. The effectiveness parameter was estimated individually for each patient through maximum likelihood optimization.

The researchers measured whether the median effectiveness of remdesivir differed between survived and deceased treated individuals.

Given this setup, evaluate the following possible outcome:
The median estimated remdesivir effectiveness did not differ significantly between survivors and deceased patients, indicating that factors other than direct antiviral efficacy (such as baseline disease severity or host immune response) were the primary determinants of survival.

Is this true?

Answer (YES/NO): YES